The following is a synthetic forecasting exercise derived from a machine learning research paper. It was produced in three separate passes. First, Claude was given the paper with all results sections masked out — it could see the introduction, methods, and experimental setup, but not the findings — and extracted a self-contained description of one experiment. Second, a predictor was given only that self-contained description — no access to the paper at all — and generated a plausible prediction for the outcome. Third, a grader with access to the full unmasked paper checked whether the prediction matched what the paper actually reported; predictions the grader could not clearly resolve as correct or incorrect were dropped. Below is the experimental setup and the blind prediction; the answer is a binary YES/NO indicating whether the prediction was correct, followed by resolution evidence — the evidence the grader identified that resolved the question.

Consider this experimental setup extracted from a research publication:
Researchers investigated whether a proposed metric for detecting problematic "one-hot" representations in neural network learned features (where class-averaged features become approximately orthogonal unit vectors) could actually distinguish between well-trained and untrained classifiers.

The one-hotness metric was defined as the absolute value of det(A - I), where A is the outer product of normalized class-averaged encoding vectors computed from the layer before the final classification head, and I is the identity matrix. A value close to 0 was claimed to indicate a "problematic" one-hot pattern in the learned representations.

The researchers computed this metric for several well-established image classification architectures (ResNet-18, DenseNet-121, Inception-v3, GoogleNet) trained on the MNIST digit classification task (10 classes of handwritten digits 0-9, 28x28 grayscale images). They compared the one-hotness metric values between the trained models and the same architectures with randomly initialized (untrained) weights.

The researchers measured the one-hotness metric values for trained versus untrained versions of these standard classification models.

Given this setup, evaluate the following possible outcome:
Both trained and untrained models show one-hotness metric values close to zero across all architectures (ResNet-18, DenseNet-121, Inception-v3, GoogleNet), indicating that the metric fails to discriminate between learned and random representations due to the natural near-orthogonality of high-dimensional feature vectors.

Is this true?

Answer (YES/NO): NO